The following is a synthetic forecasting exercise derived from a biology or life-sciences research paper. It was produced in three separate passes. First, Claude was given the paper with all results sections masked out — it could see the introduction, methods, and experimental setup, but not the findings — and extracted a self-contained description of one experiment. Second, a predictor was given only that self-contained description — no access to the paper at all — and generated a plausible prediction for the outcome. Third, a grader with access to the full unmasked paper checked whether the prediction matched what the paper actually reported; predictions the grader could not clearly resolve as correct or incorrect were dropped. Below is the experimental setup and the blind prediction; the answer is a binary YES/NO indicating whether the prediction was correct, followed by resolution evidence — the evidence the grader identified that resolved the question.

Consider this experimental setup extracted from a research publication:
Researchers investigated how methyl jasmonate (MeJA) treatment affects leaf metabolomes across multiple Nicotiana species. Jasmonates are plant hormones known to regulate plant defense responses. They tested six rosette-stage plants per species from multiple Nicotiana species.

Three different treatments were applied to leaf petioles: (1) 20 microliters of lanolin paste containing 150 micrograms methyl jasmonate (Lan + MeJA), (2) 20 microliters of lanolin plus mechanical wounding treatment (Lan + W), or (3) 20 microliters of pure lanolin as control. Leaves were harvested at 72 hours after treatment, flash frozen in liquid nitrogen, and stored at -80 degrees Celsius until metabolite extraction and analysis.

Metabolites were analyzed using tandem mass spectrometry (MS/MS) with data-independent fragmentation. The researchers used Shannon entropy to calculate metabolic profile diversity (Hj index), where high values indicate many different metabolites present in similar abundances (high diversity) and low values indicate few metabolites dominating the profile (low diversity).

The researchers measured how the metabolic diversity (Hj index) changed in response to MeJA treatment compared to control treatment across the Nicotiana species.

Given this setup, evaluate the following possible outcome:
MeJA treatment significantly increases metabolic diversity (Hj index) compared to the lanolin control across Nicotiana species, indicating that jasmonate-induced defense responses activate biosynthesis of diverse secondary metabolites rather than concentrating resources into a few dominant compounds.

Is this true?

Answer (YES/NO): NO